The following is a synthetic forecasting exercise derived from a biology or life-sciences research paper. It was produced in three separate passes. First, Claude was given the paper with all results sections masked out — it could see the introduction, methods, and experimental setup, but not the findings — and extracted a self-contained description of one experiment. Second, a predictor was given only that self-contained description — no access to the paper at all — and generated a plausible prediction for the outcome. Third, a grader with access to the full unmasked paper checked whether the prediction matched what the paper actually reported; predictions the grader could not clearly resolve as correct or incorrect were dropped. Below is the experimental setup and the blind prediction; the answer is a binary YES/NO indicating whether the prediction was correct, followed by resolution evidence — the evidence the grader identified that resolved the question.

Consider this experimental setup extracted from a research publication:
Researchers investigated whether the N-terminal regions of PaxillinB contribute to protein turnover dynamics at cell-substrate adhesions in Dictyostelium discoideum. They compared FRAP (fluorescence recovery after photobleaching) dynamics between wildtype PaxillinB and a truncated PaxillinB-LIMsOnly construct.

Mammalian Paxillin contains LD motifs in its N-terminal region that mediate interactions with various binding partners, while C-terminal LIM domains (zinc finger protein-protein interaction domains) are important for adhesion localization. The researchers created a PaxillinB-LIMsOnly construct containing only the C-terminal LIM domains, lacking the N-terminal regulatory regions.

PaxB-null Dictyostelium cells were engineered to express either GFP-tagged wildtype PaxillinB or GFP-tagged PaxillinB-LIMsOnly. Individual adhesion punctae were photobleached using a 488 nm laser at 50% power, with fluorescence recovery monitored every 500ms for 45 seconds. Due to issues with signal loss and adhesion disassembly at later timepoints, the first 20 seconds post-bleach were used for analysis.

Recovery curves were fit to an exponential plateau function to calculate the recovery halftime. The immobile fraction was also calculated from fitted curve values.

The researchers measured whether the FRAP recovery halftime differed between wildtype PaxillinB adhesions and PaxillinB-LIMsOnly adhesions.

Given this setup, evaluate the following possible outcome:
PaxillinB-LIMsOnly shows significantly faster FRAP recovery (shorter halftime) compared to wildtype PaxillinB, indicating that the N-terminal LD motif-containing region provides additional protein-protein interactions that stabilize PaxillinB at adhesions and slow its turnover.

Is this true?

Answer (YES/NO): NO